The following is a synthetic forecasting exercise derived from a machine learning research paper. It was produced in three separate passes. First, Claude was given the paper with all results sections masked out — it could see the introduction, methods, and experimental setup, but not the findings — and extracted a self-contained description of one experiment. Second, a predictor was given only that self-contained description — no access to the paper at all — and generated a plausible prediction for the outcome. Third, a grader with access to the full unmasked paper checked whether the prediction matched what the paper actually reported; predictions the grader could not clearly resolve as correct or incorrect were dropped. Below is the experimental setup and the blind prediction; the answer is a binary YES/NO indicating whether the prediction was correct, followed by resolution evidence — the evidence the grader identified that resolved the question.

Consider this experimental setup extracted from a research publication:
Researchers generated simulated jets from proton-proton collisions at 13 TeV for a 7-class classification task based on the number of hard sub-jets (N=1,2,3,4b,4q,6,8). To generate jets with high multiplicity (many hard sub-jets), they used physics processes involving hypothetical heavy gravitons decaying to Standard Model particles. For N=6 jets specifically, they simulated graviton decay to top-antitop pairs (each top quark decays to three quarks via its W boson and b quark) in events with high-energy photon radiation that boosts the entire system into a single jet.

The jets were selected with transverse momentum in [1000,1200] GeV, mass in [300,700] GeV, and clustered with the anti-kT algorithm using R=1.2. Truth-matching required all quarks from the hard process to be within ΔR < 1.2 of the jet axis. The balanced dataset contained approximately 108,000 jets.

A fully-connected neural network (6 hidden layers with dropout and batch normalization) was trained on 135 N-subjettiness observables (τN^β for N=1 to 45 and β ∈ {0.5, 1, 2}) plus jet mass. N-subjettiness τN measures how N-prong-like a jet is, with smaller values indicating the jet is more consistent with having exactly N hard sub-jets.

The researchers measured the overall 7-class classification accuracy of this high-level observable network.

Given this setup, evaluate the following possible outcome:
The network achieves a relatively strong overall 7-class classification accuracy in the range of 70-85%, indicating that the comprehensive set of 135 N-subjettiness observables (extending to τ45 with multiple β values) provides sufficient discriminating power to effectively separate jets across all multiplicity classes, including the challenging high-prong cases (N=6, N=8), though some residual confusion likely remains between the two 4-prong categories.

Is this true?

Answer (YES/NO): NO